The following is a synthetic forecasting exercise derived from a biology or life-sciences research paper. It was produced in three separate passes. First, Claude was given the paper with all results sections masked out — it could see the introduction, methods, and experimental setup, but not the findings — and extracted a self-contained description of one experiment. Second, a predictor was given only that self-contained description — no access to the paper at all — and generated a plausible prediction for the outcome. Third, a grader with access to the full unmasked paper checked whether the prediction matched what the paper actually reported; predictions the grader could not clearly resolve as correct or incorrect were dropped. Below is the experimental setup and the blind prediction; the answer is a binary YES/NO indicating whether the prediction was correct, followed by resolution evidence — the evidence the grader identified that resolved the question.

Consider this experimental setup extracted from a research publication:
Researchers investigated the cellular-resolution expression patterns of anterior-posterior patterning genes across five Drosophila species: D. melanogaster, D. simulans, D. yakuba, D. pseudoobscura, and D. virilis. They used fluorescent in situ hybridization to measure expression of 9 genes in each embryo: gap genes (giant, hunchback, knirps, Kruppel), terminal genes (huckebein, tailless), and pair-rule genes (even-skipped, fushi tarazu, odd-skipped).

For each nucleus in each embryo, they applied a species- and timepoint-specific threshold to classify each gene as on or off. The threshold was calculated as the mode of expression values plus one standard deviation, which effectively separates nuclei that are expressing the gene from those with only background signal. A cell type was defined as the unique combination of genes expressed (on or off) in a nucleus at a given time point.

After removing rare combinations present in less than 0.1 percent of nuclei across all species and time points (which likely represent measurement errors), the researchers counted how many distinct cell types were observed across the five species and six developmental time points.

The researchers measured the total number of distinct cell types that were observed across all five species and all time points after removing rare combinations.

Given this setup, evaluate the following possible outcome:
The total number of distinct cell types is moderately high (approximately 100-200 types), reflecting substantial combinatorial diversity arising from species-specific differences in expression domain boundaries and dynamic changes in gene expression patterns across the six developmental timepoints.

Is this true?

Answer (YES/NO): NO